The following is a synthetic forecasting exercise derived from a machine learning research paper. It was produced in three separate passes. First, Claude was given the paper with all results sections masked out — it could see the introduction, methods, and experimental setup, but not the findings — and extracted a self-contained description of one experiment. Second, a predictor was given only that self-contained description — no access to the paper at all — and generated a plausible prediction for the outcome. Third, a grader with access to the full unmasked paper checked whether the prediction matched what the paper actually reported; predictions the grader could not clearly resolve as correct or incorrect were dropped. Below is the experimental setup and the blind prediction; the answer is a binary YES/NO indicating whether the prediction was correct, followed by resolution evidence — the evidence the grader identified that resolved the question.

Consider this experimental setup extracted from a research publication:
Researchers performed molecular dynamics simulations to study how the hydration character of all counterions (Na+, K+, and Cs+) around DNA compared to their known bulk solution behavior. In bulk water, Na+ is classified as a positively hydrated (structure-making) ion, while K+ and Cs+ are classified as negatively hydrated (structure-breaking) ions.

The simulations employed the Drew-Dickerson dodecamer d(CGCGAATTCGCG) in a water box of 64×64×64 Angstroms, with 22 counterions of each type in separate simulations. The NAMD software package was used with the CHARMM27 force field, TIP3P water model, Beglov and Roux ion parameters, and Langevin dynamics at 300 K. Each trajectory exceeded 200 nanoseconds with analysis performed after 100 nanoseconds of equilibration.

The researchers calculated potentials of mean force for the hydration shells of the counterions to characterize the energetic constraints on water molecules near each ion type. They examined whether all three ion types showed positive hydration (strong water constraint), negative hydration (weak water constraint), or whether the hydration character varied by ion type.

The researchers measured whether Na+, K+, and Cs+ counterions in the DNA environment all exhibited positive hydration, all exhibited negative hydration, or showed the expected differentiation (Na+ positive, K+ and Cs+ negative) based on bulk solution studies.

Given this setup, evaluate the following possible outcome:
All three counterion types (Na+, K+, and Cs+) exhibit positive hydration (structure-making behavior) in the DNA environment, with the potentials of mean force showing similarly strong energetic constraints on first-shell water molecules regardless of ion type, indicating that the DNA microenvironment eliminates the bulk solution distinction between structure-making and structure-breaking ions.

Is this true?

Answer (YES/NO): NO